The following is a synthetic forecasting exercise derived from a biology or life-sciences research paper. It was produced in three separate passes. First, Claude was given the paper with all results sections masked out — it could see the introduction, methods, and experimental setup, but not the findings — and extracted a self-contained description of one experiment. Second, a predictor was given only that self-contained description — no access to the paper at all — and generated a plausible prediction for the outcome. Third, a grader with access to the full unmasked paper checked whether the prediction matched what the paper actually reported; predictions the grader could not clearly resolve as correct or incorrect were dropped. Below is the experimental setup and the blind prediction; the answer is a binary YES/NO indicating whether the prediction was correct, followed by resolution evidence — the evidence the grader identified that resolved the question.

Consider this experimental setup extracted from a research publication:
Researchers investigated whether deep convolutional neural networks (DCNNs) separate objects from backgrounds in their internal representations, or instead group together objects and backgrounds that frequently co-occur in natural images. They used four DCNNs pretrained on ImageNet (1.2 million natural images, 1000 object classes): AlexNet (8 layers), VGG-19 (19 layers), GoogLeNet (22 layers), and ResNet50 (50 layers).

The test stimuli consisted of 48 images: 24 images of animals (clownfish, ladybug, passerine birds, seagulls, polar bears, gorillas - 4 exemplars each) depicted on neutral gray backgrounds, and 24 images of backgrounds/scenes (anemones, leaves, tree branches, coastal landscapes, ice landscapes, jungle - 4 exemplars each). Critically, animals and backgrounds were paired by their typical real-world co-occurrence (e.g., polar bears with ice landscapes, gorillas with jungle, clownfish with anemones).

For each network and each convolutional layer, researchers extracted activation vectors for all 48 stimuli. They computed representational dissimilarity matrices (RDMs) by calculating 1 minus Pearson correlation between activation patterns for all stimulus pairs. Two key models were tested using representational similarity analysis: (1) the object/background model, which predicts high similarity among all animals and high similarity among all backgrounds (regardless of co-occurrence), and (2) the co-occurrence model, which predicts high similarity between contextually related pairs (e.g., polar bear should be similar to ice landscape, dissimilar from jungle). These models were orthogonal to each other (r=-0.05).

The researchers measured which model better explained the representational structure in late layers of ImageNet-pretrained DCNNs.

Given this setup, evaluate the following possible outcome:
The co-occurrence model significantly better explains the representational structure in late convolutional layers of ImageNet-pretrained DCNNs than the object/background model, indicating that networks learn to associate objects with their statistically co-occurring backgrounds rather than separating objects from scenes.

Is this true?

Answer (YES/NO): YES